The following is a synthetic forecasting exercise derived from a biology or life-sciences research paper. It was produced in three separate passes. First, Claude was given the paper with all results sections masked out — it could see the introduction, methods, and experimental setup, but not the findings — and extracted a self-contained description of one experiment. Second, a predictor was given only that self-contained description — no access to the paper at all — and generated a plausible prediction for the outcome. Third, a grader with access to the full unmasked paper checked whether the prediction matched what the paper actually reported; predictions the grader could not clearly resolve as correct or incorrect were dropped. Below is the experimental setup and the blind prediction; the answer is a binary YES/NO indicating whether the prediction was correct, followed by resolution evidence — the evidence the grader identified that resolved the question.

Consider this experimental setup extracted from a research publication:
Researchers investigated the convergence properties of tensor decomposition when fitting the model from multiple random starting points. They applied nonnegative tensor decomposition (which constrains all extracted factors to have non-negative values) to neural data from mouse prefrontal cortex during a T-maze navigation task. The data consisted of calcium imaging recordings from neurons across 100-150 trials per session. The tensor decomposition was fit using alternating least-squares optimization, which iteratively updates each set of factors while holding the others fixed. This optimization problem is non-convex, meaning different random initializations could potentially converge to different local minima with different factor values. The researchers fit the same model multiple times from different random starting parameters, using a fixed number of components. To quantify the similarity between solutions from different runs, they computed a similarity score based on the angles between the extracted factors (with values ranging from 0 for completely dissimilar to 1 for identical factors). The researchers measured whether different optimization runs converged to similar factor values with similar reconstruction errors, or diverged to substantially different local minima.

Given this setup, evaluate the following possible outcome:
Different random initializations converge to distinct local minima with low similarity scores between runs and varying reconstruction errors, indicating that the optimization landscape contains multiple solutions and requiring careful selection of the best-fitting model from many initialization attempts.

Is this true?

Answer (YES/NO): NO